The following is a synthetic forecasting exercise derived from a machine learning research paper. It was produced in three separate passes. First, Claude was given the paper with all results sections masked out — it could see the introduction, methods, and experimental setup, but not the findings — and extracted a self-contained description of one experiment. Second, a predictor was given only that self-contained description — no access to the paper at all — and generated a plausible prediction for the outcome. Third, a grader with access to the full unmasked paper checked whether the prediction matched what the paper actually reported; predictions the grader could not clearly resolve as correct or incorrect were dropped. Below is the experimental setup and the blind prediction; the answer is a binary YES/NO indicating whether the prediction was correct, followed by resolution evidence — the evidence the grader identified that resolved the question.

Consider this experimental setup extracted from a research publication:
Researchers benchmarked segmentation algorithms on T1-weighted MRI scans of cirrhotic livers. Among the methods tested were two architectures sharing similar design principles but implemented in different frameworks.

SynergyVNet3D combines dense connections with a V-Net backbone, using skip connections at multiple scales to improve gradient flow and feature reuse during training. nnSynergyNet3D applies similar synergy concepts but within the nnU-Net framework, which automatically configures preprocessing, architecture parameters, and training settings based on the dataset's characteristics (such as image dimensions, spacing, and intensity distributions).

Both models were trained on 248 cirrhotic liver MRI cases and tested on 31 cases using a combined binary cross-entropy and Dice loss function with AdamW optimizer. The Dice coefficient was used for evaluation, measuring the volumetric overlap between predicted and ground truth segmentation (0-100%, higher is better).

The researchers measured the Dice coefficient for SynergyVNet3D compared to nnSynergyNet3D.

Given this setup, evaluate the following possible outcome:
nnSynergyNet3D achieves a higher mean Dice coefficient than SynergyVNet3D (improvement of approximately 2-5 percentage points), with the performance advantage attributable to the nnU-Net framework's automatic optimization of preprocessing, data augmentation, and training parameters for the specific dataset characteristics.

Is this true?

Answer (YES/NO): NO